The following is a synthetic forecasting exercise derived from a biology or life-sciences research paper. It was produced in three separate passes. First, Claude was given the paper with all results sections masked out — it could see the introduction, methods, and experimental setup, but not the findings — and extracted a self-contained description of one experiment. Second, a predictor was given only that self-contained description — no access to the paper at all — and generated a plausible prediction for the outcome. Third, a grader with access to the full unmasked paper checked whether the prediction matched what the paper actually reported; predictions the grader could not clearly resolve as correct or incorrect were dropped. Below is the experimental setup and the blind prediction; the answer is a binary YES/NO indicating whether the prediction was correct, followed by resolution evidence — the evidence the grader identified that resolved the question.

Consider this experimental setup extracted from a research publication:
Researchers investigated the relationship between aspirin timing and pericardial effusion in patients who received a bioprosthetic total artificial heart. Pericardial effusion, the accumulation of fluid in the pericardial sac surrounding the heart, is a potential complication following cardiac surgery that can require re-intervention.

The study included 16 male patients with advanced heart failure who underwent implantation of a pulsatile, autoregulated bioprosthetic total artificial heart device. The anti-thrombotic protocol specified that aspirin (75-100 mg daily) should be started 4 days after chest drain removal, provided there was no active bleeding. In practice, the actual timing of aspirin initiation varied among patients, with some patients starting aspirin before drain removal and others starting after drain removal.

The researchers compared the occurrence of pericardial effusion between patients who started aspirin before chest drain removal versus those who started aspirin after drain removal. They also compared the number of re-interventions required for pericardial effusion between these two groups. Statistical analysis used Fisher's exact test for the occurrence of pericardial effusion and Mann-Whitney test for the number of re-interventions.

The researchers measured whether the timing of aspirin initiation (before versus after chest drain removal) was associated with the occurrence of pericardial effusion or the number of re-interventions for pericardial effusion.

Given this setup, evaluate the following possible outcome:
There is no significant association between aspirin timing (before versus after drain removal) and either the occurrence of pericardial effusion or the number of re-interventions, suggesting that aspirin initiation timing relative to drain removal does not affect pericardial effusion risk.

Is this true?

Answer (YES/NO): YES